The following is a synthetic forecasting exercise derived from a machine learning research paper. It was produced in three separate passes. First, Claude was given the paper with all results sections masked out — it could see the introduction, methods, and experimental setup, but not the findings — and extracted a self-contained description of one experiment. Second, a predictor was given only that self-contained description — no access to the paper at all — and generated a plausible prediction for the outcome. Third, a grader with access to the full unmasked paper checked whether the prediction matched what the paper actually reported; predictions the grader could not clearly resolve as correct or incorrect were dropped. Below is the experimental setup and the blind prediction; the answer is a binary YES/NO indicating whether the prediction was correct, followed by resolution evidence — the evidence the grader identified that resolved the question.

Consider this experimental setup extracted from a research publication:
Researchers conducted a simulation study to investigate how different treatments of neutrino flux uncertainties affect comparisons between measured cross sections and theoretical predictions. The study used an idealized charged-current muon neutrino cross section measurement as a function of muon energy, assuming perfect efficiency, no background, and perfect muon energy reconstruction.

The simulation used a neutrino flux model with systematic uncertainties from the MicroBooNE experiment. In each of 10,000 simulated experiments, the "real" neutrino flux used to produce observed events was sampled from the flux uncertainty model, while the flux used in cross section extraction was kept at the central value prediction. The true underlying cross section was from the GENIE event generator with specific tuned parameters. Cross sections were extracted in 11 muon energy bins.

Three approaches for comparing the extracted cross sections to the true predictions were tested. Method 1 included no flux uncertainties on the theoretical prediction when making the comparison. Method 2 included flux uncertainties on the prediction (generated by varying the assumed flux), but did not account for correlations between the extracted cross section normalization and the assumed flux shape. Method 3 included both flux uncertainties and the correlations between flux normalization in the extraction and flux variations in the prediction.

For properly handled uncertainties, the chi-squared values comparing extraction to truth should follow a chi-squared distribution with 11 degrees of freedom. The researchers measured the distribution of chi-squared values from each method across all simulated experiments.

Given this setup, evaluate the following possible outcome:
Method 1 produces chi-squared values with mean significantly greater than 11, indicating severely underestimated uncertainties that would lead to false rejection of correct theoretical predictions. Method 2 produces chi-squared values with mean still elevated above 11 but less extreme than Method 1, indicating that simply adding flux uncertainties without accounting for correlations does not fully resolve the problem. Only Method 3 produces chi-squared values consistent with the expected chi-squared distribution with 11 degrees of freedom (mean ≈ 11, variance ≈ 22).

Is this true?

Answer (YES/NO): NO